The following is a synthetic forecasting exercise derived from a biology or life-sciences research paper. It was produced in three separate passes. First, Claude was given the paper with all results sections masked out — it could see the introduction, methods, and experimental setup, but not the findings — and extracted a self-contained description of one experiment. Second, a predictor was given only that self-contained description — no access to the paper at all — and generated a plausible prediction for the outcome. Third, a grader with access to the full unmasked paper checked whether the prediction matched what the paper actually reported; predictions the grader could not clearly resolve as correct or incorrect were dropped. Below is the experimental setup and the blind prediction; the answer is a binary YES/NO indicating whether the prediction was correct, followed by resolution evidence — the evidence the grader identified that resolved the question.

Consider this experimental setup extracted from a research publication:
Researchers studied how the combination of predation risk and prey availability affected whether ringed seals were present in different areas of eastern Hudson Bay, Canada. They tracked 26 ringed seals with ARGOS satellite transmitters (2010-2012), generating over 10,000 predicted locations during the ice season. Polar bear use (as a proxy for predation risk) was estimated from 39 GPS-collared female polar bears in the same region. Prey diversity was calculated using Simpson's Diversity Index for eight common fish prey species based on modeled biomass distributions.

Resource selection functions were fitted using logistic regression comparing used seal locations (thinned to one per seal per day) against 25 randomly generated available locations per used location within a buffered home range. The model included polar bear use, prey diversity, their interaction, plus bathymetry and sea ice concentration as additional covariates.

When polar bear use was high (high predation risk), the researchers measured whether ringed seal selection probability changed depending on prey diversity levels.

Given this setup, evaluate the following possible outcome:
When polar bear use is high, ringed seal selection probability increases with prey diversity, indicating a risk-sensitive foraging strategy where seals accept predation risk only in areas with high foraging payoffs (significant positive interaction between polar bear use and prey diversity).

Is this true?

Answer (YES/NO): YES